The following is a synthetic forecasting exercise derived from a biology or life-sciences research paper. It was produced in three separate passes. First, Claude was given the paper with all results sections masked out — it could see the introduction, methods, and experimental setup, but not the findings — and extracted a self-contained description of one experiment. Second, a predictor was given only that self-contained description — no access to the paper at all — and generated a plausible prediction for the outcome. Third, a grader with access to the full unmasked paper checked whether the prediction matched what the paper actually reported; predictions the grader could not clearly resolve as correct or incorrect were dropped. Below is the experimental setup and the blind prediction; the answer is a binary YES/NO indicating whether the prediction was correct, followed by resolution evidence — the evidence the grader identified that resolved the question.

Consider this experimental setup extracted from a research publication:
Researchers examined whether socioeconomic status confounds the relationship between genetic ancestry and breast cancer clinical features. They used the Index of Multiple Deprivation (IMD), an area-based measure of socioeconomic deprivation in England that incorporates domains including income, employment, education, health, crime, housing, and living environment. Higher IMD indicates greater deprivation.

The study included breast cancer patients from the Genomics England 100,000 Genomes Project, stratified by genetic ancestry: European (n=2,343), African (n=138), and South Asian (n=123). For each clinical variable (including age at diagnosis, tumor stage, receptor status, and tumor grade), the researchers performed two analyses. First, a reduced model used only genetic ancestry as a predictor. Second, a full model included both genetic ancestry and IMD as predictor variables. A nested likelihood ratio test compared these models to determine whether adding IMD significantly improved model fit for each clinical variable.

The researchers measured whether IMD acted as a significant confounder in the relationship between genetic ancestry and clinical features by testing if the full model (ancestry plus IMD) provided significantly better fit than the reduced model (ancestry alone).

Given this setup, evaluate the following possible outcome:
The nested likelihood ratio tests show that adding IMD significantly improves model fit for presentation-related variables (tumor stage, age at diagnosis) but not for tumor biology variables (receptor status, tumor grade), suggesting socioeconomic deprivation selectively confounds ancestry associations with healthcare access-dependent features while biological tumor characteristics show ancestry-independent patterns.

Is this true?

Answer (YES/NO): NO